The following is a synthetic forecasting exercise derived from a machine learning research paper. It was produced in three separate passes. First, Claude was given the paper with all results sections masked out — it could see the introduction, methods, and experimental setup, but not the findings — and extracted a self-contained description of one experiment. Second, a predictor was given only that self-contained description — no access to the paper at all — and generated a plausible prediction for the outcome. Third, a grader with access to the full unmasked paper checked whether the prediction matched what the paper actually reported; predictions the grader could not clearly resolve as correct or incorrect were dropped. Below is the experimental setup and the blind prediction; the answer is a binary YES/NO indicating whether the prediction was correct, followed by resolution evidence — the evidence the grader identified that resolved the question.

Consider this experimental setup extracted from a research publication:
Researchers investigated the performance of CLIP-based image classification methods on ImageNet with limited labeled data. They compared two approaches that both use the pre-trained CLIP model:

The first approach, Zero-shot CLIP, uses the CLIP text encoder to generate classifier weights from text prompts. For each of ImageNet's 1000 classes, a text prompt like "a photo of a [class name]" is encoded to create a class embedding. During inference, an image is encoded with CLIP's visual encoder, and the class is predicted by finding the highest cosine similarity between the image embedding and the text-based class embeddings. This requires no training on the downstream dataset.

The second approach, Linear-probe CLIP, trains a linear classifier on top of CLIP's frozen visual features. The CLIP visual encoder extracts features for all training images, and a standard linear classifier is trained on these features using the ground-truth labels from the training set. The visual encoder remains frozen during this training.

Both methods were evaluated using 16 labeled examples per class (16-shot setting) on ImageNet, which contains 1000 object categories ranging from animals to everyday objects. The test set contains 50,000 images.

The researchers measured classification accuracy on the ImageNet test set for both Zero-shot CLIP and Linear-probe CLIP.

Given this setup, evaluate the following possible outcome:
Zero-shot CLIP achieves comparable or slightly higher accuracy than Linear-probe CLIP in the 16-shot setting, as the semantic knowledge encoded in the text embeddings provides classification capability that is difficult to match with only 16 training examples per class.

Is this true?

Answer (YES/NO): YES